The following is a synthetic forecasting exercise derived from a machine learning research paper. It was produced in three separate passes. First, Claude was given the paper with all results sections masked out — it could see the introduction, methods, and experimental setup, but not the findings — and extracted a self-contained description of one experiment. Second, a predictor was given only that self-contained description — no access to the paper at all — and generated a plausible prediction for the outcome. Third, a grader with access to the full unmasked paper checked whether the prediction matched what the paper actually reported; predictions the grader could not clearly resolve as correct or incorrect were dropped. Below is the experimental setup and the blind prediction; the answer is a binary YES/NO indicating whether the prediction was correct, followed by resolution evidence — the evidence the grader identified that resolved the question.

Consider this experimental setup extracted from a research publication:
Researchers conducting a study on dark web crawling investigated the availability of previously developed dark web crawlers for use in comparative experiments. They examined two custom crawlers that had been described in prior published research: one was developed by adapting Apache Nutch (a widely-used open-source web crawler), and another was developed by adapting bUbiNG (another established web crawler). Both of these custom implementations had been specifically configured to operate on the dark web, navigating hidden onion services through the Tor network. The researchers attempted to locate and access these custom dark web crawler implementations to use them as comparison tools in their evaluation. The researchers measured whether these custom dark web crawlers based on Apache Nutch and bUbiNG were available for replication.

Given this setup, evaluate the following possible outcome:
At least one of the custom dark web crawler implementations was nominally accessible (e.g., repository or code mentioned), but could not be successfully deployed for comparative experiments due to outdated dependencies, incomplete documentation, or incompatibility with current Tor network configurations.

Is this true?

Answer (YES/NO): NO